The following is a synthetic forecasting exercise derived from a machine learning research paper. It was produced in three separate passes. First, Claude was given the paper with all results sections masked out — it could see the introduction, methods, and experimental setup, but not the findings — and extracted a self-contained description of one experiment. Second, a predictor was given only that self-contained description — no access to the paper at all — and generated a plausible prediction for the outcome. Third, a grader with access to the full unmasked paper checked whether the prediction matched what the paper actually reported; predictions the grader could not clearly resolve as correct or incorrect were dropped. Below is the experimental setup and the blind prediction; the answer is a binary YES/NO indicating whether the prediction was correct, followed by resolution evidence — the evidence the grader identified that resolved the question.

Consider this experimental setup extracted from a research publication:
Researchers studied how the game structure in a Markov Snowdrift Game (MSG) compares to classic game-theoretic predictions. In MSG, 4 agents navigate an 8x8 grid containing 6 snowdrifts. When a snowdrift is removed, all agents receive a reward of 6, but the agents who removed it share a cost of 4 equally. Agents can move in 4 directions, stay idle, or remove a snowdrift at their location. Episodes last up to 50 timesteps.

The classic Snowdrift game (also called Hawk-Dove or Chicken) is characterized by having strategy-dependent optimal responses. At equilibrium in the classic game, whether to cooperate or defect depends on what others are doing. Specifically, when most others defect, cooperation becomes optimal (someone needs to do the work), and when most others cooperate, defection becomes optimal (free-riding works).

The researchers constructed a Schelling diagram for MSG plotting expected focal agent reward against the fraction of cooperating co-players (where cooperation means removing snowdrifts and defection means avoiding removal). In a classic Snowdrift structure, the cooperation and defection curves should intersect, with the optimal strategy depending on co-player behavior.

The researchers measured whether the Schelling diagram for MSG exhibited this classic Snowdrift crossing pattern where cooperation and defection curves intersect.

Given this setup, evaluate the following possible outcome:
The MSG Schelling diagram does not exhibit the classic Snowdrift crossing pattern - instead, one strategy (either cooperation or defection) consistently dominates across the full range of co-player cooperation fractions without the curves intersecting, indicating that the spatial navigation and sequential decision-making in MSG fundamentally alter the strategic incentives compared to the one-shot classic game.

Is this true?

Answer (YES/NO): NO